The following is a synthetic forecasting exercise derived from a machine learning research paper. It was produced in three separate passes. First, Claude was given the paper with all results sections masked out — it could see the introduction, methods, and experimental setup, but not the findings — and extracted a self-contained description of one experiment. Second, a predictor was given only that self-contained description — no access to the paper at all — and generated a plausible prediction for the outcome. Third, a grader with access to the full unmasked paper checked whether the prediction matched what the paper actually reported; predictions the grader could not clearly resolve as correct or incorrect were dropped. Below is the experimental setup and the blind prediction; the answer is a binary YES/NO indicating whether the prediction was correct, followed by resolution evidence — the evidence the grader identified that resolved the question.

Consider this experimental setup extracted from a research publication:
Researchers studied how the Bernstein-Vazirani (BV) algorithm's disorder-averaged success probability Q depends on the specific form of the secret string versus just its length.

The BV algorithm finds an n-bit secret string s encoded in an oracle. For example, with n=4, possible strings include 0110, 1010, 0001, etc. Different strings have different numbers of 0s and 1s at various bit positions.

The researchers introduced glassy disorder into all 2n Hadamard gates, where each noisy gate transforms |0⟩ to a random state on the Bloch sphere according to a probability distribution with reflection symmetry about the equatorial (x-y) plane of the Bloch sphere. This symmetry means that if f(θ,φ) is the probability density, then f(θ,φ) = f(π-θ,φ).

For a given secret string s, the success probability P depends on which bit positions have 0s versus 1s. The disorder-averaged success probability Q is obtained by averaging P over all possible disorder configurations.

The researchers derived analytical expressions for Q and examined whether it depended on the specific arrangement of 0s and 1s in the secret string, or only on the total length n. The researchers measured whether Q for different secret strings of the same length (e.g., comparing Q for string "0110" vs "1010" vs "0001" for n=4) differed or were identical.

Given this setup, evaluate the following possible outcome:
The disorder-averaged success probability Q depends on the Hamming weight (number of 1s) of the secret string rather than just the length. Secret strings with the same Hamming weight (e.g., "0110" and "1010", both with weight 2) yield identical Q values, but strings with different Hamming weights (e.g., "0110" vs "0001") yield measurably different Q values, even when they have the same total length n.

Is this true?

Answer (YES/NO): NO